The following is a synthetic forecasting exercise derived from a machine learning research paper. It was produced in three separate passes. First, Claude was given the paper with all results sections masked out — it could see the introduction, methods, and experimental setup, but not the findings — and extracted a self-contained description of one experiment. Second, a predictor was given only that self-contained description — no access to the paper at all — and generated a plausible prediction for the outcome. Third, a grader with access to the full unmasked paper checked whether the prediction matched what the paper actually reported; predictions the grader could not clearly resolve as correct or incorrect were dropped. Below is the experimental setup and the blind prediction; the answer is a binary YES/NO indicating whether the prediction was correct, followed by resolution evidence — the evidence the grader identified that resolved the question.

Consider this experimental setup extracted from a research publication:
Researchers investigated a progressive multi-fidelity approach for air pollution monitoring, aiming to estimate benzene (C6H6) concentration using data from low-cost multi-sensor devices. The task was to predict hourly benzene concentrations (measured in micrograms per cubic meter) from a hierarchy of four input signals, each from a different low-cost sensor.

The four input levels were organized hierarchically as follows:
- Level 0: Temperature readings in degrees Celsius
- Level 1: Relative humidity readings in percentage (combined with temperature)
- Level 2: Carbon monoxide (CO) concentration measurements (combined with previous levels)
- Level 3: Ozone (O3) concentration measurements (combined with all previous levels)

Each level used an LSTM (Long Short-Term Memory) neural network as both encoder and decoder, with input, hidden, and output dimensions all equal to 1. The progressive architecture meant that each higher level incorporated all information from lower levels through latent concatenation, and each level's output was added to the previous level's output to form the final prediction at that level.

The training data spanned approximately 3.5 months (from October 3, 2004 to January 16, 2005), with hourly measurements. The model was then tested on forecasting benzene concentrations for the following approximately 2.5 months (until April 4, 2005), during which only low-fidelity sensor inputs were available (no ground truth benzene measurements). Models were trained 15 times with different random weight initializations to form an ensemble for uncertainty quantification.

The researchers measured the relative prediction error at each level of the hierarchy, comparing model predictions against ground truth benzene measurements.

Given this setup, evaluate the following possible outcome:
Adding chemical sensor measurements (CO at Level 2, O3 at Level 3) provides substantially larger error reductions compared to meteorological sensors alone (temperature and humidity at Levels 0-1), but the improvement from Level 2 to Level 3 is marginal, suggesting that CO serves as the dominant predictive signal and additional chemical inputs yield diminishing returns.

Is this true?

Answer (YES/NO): NO